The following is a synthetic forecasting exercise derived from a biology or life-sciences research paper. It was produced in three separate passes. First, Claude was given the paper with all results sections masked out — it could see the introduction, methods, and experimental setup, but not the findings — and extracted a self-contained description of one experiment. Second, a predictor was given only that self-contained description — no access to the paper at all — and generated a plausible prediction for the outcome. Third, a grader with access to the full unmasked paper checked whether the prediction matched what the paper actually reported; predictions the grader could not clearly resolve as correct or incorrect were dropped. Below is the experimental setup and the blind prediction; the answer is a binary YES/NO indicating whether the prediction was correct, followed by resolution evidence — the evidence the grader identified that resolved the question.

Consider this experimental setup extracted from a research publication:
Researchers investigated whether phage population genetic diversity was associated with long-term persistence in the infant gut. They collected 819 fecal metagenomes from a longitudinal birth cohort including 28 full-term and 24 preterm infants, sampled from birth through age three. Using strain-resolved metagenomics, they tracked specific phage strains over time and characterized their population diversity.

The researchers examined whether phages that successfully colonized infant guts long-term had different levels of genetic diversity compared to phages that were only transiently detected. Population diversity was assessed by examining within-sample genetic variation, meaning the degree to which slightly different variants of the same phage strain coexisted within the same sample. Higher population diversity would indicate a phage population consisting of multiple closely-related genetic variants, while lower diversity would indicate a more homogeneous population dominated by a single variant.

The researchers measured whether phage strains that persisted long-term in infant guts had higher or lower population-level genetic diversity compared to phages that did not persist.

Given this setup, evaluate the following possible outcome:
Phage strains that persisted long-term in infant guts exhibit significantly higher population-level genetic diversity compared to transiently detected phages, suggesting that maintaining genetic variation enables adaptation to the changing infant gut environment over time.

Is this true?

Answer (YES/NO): YES